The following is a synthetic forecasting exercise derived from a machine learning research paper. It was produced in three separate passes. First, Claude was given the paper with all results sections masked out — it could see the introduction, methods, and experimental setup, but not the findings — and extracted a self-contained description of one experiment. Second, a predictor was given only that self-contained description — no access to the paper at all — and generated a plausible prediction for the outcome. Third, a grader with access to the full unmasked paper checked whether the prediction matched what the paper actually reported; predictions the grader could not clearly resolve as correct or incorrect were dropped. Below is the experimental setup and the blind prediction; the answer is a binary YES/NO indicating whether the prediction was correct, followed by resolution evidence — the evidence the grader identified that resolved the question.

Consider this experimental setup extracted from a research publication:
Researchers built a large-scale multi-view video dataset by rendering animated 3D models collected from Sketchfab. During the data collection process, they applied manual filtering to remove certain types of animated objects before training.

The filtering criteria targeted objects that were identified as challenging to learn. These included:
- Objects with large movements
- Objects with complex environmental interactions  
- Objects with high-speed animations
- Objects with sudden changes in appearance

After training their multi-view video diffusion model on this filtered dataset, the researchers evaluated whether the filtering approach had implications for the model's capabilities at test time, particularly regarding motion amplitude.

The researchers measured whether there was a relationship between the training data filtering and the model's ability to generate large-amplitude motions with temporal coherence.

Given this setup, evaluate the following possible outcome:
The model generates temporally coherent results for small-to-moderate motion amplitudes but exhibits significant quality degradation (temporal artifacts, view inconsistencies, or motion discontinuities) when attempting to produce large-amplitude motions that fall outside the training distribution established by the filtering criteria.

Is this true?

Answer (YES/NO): YES